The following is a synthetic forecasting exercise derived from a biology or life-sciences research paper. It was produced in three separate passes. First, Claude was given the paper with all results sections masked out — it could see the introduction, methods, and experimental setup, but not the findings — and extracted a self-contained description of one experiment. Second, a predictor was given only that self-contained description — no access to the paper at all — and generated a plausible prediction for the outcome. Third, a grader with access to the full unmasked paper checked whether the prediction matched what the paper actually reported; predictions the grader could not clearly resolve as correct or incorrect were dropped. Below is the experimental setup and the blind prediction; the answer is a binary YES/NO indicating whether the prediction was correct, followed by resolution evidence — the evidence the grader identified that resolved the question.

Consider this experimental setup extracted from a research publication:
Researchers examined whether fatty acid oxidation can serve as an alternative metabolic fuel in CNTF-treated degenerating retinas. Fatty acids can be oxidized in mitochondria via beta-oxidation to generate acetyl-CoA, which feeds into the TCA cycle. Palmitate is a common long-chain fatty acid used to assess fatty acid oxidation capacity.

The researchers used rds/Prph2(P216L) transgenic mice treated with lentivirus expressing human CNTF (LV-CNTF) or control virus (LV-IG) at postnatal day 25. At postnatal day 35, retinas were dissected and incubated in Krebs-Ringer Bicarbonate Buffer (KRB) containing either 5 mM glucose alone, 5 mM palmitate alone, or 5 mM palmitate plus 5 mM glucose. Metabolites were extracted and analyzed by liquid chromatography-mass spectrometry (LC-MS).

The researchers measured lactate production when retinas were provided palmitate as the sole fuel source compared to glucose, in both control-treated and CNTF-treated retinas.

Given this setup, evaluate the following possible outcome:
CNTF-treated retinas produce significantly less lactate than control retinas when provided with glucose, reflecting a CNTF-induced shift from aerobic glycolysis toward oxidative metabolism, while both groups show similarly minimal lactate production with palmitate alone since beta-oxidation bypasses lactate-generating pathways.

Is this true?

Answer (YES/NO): NO